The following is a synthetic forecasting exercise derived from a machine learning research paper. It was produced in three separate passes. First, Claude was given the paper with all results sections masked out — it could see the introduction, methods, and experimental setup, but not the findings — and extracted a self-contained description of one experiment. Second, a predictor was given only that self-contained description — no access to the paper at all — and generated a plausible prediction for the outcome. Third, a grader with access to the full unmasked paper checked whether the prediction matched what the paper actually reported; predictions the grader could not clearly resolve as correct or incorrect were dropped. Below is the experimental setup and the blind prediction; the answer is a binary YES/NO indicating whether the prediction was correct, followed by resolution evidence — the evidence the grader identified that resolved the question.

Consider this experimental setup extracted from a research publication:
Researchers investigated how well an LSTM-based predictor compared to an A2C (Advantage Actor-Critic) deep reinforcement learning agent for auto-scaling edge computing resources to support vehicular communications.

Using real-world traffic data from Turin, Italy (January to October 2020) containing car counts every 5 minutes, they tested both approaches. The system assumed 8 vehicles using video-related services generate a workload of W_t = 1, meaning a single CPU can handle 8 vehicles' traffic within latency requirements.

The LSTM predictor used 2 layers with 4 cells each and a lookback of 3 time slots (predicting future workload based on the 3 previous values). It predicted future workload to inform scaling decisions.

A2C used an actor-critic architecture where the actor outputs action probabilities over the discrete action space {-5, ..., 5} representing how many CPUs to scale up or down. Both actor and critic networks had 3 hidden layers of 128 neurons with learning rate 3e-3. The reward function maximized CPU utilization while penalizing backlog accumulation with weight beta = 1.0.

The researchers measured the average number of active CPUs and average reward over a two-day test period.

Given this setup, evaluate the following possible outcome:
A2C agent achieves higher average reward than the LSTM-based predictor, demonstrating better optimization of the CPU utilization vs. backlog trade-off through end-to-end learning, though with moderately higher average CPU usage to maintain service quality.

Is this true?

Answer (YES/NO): NO